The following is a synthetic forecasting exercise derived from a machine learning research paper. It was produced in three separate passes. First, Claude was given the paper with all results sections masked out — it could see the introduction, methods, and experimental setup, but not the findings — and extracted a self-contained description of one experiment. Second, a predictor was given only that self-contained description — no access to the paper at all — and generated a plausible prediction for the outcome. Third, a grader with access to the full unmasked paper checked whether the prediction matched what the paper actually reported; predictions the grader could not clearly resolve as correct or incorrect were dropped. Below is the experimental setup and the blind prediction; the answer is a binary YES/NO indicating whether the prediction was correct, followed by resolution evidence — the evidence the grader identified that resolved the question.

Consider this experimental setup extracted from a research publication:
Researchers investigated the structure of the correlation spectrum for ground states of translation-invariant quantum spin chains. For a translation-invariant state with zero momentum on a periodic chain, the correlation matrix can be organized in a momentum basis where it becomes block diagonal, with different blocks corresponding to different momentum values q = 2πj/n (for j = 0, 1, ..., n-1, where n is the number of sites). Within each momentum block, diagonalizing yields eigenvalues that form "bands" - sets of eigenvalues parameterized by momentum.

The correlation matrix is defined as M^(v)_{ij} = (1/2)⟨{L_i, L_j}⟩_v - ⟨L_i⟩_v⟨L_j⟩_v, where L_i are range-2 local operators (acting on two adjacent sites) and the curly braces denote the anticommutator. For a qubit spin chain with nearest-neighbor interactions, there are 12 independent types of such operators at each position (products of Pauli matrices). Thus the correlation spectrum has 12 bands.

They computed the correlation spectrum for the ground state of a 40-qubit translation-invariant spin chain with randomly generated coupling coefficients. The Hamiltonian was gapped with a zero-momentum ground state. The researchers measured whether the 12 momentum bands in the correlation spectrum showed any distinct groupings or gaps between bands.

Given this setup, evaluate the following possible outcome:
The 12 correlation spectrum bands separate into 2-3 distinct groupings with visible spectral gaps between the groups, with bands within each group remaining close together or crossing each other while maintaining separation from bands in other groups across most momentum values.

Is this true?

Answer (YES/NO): YES